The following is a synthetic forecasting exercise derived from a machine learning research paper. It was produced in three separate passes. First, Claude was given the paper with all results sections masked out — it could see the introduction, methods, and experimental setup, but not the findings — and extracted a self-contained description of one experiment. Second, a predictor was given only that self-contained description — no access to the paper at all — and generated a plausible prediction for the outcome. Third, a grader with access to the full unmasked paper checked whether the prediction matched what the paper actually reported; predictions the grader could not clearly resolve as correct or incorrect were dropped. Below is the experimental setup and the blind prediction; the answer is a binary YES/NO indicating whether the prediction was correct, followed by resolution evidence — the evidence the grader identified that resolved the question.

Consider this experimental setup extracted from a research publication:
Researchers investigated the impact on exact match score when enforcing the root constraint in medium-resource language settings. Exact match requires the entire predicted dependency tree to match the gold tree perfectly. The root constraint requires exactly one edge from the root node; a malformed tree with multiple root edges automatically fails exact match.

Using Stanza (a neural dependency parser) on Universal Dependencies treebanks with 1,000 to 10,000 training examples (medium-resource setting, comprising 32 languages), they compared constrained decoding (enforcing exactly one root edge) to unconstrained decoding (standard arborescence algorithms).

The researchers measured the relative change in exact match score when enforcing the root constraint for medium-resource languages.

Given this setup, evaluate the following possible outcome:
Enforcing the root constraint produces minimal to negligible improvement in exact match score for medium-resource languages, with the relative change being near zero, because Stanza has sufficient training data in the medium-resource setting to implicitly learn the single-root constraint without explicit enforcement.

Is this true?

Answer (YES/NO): NO